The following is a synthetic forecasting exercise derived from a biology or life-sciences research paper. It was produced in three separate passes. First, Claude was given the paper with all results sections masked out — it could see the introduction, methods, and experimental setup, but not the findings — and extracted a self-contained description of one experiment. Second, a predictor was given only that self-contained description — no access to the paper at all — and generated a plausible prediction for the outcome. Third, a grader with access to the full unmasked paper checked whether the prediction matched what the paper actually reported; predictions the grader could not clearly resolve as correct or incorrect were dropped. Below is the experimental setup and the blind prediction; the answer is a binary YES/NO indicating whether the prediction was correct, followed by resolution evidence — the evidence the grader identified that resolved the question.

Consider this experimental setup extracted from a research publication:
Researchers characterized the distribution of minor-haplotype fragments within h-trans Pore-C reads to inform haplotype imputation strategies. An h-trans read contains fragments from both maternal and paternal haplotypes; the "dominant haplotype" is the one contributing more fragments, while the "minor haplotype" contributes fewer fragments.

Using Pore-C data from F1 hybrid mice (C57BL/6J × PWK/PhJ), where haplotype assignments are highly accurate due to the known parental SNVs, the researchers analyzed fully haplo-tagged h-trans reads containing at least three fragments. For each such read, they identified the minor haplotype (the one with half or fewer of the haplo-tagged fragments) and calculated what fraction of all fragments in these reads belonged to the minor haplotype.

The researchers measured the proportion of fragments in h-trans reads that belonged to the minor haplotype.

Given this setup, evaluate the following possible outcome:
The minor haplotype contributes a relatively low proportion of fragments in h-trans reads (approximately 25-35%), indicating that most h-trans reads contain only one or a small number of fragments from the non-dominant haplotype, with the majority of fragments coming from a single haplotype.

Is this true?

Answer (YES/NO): NO